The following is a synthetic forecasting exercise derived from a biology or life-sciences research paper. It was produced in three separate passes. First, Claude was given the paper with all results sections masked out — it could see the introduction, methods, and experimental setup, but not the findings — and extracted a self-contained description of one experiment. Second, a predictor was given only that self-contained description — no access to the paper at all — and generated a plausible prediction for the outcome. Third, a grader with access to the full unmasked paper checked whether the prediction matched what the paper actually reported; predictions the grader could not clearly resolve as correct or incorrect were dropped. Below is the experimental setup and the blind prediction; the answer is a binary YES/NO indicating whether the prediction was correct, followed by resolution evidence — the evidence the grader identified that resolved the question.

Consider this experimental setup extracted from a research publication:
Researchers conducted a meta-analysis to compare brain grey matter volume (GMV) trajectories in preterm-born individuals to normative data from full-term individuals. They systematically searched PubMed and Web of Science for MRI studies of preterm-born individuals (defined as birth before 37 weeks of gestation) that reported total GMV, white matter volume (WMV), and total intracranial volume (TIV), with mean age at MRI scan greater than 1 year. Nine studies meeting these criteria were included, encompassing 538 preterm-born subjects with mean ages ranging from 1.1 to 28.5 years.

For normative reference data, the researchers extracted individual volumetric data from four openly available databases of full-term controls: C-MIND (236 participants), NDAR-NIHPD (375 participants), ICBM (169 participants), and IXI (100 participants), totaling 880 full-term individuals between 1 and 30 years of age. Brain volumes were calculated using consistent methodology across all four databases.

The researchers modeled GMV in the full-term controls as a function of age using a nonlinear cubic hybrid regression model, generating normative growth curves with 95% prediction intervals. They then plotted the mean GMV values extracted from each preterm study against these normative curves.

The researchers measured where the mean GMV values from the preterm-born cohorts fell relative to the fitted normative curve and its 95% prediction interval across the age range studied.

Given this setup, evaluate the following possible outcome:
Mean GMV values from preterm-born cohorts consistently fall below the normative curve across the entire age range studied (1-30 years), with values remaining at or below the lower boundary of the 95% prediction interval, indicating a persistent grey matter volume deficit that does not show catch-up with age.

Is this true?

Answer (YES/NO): NO